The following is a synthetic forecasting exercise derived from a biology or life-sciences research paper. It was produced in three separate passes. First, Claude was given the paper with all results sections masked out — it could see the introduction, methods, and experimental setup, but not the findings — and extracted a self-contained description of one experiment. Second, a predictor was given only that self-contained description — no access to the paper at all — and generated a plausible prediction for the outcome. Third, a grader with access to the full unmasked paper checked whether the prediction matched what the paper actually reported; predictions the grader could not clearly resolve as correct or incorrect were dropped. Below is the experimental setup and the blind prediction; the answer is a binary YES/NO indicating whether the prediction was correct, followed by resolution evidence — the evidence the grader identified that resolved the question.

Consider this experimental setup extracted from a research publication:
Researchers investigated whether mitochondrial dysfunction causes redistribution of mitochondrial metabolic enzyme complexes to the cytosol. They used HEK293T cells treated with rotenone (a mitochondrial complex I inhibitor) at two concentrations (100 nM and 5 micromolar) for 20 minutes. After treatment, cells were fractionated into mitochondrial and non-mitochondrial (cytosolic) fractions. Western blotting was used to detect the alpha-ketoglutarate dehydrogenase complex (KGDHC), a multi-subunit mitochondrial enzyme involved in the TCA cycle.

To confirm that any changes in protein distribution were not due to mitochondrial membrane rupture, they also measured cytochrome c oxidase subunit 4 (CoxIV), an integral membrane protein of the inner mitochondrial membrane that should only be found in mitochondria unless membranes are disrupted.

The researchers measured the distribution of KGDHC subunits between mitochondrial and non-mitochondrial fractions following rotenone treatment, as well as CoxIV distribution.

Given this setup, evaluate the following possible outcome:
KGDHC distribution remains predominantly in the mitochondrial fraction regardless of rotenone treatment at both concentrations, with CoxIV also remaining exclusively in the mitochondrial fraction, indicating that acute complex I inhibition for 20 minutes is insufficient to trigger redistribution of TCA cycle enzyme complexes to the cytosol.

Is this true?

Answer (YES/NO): NO